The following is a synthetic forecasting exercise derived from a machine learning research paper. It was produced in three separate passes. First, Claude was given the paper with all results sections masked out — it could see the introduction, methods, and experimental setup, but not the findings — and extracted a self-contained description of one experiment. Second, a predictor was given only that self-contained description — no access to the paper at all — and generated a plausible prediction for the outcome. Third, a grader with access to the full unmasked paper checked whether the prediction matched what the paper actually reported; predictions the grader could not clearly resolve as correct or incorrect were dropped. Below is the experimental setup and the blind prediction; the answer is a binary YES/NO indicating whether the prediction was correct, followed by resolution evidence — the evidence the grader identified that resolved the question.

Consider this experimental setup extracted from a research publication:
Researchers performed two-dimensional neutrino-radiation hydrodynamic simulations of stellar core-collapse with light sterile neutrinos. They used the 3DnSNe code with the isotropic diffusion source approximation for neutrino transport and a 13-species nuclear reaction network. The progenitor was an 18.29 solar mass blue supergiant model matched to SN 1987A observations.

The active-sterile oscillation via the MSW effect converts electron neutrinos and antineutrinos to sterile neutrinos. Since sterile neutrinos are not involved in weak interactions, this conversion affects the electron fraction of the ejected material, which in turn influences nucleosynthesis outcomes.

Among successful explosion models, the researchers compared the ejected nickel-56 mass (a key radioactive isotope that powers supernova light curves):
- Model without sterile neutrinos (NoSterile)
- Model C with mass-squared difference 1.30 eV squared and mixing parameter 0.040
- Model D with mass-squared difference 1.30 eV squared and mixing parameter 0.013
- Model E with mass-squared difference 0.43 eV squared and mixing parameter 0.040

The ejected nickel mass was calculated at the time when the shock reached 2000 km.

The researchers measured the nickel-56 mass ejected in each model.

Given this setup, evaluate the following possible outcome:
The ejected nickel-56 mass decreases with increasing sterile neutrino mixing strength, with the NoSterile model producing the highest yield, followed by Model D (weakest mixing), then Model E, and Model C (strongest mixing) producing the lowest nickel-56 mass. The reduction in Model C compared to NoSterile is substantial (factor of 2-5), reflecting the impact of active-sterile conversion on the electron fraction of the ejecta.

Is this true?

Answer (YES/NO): NO